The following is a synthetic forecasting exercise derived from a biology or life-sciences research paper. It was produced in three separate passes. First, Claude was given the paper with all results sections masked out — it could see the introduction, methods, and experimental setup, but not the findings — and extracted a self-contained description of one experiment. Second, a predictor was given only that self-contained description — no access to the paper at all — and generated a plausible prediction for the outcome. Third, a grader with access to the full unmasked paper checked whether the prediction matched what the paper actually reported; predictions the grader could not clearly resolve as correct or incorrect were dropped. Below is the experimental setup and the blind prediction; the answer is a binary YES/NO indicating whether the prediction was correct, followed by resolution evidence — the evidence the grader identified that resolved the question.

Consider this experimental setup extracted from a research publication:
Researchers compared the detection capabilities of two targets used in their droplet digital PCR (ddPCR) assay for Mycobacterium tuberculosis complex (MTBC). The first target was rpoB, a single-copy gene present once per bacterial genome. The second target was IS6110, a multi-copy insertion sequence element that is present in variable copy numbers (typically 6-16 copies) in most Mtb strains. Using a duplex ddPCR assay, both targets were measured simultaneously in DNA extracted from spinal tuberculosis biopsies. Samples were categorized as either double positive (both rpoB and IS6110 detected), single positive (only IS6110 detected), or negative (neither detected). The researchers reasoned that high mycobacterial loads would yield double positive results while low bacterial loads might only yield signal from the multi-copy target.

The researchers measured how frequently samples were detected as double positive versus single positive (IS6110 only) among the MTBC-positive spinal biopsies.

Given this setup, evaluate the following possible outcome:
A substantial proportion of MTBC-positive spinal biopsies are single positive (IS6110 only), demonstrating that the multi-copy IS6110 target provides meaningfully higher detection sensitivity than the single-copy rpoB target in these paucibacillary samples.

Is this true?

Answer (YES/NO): NO